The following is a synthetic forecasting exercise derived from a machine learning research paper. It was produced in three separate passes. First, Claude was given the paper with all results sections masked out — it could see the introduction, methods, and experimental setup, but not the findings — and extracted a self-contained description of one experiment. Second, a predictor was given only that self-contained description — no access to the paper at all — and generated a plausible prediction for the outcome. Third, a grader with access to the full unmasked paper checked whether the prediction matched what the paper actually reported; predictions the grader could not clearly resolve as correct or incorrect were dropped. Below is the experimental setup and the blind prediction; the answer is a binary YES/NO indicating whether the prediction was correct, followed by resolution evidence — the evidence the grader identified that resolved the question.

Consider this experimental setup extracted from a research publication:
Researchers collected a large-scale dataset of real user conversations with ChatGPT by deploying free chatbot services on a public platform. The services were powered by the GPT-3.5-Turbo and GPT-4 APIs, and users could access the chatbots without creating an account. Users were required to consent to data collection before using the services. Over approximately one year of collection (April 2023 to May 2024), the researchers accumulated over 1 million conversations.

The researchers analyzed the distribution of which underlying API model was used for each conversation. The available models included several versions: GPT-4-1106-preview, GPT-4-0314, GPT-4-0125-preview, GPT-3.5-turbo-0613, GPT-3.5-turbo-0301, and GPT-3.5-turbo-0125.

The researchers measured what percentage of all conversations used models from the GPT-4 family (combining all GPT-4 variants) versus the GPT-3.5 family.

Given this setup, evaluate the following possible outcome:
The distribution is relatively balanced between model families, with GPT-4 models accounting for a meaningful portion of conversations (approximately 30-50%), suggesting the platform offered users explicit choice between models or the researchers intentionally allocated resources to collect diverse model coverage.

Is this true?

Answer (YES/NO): NO